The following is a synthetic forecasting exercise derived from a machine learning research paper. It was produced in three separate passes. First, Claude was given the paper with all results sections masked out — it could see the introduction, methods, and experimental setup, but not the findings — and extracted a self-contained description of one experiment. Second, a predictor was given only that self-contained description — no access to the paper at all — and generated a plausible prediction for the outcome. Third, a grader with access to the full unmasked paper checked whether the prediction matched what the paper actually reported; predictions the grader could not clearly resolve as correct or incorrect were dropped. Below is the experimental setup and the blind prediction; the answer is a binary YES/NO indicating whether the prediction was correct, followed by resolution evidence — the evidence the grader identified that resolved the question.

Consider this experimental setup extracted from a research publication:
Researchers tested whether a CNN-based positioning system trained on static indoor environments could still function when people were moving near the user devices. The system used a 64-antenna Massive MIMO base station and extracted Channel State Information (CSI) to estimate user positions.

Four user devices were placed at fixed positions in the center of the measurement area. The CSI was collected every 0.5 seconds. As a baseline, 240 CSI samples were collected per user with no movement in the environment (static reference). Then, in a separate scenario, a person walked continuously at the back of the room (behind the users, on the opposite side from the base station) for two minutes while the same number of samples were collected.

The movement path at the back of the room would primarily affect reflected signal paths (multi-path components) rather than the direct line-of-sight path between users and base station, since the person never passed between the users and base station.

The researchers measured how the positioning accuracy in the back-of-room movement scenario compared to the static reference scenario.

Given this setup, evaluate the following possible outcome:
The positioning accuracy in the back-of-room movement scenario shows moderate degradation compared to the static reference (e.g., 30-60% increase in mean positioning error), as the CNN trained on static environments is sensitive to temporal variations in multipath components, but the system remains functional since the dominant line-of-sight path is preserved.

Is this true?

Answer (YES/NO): NO